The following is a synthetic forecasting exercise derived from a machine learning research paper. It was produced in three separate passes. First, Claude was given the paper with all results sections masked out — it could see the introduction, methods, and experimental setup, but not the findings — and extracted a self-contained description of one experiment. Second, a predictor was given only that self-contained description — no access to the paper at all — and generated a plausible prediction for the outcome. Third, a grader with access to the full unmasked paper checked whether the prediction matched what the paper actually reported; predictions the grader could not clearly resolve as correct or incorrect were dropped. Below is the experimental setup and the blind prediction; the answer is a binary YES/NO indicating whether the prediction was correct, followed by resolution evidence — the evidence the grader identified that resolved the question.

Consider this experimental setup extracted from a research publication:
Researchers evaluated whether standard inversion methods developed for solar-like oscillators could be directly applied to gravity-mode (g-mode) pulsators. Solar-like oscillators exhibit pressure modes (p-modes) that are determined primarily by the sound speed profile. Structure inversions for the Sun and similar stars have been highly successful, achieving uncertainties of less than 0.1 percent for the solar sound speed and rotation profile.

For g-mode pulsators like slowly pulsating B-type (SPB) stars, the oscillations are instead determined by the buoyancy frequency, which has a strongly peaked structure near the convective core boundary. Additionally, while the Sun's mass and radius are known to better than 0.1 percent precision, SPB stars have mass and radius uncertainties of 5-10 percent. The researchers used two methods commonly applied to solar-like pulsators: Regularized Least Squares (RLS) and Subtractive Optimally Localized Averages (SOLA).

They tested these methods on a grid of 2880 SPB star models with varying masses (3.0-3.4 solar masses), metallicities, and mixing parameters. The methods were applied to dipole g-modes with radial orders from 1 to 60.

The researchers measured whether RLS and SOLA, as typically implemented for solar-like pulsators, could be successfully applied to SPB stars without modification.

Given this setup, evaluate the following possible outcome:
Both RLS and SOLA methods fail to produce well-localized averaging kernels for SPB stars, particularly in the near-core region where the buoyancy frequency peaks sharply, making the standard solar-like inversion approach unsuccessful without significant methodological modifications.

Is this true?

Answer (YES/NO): NO